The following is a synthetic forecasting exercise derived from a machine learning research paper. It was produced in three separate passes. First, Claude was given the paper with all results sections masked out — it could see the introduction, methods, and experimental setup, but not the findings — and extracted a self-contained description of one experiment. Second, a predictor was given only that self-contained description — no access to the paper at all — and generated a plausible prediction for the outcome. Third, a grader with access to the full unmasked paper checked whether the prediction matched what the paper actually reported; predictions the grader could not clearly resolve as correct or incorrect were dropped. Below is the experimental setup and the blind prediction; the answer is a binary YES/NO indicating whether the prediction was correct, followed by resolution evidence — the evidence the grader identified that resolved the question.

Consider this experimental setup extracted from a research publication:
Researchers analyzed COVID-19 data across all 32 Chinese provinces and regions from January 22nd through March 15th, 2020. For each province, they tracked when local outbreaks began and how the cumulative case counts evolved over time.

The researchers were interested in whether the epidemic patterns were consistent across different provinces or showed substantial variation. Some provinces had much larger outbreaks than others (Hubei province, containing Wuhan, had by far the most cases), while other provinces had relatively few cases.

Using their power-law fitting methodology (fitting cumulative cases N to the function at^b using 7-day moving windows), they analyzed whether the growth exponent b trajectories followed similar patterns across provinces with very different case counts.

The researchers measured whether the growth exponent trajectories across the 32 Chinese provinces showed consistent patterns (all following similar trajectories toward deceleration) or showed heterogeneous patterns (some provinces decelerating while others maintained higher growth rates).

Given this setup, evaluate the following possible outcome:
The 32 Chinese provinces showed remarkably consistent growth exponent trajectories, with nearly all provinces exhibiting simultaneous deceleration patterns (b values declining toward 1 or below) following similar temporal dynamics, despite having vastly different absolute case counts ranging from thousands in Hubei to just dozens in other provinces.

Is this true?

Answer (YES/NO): YES